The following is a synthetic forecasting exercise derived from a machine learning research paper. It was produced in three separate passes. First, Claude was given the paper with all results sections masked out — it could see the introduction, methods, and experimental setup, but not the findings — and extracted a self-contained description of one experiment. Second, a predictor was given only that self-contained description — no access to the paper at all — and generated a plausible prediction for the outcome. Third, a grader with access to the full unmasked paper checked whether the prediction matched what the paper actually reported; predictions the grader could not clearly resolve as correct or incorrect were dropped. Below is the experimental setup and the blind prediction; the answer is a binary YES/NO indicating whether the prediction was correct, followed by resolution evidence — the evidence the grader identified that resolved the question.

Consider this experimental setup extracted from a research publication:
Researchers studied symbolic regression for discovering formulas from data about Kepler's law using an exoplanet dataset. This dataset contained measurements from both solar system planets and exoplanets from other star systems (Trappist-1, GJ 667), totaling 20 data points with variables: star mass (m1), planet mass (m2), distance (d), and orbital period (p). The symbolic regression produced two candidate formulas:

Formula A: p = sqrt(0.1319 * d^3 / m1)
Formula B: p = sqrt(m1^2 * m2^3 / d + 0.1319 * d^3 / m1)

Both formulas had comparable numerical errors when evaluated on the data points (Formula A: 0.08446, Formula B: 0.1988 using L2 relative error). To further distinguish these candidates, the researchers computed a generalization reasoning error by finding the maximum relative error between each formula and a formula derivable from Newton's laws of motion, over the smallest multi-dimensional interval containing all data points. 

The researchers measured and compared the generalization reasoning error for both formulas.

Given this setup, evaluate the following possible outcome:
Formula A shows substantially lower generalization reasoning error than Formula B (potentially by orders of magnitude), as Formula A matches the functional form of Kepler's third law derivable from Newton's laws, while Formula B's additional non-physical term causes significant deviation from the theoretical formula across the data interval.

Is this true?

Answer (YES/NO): YES